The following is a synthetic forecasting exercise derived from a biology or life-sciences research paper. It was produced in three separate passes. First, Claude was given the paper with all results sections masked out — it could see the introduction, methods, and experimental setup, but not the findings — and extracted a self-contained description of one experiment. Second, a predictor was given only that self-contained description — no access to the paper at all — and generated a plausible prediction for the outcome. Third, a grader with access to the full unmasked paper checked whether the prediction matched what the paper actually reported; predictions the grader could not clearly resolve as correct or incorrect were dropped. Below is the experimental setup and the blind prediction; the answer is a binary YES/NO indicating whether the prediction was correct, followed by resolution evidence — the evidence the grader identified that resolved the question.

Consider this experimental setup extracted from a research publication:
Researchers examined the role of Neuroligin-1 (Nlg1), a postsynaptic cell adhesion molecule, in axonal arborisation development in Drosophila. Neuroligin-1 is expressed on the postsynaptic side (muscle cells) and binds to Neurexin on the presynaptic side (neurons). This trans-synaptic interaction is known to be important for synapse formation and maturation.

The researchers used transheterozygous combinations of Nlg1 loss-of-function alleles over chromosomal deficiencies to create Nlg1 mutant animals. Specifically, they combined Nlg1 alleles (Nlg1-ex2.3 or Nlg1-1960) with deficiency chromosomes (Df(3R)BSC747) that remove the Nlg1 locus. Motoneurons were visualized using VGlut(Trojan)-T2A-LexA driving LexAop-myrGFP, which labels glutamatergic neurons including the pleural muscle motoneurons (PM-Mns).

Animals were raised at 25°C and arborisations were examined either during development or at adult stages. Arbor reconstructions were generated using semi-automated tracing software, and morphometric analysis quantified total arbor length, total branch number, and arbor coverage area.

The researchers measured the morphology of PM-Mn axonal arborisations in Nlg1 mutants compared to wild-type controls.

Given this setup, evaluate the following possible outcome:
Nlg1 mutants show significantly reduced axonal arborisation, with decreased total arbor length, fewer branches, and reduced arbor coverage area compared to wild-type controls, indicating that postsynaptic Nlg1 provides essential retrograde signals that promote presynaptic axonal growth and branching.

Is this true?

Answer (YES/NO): NO